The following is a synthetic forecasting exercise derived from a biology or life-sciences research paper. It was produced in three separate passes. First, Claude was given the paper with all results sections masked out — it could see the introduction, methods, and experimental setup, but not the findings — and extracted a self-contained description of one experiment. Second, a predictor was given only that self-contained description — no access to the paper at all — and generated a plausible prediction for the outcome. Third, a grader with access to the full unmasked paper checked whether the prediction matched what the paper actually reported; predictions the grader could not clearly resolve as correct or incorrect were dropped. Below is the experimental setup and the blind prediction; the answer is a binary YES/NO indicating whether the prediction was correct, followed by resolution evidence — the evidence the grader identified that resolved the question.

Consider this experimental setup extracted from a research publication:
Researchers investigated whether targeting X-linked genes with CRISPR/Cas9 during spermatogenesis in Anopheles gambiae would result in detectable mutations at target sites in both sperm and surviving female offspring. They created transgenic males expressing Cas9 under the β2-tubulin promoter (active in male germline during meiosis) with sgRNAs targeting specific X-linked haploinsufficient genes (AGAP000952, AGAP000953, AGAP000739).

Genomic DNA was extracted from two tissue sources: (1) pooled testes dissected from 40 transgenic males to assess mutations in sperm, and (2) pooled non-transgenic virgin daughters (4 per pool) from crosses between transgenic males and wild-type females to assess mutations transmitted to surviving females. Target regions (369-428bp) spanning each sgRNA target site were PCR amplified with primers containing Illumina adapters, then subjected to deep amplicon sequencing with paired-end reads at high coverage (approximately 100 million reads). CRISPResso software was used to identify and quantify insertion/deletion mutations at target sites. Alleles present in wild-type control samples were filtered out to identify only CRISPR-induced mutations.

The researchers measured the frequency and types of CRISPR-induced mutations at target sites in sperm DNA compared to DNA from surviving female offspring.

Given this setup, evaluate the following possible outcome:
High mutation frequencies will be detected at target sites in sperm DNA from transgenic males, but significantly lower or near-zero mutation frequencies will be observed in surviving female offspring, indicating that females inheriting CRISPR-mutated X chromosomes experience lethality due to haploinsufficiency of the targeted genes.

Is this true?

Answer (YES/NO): NO